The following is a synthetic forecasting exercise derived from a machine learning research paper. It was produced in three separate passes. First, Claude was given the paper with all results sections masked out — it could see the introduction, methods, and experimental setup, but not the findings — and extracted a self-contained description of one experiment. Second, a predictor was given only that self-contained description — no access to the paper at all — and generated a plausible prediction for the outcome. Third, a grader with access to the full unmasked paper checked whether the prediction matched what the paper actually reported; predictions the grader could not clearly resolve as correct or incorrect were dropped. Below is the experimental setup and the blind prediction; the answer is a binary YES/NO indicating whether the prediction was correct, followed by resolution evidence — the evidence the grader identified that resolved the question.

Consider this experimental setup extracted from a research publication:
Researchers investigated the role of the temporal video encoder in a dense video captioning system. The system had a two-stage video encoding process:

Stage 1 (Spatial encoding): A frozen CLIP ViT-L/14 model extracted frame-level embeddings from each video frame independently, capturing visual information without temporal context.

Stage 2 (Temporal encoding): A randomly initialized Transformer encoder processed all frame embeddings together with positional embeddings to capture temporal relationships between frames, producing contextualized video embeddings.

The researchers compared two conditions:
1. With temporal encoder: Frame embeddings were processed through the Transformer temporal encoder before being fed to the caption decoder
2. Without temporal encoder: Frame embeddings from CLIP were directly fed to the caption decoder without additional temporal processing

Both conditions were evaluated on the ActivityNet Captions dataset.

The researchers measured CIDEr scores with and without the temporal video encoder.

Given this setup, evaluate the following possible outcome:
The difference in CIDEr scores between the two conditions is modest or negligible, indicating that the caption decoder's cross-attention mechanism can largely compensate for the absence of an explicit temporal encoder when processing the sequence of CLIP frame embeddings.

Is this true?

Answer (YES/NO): YES